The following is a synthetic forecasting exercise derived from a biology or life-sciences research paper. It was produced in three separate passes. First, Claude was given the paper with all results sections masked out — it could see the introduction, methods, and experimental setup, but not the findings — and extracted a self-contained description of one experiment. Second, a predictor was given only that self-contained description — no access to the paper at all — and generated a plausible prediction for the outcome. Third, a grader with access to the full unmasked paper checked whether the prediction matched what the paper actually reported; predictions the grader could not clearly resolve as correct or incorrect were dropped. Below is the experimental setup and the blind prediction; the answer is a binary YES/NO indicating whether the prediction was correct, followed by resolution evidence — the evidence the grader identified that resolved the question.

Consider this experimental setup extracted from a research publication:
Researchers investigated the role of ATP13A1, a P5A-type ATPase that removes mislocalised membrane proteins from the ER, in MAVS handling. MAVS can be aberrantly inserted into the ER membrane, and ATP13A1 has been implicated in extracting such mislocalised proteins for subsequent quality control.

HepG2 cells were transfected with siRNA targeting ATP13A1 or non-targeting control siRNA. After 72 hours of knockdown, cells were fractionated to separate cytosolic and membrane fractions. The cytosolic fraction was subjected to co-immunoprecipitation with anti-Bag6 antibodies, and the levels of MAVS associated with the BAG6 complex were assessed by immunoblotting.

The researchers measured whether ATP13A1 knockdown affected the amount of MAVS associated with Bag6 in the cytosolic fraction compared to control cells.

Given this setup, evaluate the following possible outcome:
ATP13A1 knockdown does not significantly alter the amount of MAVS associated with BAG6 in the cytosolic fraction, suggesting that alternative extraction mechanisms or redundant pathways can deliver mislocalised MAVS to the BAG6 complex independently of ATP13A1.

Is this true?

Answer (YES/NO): YES